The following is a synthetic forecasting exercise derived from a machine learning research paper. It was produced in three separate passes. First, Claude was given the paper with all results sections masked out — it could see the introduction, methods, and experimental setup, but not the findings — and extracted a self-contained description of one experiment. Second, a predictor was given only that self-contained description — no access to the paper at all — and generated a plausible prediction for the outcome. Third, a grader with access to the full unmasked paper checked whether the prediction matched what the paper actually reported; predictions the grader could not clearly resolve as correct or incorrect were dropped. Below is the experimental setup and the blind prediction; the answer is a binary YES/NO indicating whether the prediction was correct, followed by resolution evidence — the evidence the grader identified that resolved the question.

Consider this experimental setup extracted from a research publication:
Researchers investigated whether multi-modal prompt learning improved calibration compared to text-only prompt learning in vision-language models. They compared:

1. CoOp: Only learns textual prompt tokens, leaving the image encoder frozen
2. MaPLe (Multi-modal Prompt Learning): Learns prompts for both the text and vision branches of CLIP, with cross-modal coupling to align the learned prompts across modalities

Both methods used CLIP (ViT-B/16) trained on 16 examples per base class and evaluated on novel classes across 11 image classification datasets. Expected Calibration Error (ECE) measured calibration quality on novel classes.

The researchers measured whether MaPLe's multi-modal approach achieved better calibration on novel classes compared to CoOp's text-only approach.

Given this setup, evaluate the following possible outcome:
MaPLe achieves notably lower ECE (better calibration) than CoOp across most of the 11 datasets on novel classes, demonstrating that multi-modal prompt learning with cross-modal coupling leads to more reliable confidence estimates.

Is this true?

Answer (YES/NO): YES